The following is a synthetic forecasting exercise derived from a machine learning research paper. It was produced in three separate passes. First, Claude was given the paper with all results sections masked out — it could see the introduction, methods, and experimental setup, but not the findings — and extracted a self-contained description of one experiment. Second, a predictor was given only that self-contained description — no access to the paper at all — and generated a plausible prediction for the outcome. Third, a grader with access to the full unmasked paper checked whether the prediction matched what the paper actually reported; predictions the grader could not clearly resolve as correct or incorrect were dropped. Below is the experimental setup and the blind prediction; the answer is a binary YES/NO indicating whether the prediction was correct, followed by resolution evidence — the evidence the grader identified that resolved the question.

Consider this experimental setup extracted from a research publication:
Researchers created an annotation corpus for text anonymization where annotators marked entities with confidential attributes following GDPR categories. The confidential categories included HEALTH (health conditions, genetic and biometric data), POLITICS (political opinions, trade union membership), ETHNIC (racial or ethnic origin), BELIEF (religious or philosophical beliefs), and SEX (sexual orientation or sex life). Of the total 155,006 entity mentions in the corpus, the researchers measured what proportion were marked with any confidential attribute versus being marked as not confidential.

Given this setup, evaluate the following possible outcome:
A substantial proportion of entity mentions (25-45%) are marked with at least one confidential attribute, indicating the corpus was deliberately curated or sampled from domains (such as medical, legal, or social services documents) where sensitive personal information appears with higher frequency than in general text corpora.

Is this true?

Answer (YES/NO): NO